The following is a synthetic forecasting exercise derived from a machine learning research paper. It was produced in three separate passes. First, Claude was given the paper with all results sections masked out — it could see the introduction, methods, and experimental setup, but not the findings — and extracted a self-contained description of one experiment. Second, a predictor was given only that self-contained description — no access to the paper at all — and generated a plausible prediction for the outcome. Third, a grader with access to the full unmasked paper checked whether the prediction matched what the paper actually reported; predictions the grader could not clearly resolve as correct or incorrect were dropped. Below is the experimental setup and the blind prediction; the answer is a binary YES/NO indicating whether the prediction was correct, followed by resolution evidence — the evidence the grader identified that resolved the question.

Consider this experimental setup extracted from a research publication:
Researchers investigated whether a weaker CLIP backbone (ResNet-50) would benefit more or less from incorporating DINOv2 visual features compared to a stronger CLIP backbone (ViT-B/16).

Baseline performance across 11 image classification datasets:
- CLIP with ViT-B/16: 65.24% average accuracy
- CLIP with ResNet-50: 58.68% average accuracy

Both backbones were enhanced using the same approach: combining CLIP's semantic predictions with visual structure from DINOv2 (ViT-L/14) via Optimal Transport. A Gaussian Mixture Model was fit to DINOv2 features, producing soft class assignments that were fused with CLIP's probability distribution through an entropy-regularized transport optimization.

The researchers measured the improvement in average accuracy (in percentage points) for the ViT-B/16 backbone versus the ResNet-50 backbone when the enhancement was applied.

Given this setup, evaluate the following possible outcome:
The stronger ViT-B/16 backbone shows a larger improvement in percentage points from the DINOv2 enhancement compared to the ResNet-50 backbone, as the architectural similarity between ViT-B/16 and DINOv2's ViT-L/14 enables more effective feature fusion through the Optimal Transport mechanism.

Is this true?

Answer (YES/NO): NO